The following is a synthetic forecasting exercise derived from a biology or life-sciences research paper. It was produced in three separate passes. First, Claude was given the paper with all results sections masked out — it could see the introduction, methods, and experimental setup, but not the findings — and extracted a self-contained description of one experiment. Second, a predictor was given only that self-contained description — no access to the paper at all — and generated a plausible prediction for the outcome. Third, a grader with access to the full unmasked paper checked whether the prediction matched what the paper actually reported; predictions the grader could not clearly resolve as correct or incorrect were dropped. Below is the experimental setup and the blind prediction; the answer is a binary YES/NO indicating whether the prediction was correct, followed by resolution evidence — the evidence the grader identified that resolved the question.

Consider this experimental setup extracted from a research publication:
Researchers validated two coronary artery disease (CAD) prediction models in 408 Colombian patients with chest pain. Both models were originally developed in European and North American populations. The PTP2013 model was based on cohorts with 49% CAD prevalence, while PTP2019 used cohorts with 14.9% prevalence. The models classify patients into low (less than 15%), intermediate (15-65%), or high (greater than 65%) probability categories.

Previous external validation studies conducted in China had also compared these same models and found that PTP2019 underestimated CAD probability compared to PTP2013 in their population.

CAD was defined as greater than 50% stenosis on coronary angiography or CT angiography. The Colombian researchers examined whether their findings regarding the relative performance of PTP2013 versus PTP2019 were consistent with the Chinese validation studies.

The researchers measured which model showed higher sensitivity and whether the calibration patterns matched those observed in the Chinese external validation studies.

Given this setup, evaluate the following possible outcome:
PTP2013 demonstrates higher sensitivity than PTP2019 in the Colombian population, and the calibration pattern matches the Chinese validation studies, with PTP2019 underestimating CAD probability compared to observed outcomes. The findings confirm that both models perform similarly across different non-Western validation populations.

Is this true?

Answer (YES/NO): YES